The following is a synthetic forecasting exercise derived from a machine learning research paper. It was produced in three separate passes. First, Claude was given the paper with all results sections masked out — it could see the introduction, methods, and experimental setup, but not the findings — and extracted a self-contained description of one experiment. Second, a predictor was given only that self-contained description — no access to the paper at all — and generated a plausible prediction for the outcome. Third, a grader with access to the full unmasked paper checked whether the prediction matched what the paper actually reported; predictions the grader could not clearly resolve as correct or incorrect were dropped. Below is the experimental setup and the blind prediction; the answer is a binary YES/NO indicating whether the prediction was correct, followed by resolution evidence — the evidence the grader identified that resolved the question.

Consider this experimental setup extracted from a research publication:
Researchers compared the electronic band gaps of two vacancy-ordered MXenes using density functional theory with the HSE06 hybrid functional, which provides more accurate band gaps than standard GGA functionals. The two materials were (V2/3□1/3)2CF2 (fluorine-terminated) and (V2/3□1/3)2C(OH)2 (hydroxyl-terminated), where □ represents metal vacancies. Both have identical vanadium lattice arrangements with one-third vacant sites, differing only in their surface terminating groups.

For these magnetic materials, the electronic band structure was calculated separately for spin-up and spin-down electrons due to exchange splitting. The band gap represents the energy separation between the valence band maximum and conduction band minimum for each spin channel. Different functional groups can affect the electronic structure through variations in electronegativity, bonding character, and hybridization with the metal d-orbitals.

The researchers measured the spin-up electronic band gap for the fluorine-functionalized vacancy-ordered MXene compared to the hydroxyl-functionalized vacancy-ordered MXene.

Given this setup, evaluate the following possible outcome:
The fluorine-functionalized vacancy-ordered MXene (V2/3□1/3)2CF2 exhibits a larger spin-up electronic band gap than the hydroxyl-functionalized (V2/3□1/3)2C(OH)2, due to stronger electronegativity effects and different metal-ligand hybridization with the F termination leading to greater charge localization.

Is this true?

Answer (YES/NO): YES